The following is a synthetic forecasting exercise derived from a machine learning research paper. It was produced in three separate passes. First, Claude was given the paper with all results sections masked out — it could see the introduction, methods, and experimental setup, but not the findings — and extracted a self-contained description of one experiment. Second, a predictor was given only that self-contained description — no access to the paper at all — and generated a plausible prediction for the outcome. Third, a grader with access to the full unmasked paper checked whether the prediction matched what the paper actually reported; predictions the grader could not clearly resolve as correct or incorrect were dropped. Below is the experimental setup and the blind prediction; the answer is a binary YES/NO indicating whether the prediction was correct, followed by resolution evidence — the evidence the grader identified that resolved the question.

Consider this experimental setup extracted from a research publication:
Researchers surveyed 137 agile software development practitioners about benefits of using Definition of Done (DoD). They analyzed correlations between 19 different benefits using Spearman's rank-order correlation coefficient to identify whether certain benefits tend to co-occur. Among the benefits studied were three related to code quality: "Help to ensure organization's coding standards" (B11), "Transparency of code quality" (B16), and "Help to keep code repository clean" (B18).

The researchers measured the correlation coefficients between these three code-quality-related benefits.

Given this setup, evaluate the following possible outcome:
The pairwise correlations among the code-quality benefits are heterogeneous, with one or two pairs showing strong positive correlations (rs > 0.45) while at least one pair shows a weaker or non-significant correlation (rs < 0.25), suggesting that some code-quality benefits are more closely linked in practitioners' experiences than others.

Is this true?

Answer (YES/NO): NO